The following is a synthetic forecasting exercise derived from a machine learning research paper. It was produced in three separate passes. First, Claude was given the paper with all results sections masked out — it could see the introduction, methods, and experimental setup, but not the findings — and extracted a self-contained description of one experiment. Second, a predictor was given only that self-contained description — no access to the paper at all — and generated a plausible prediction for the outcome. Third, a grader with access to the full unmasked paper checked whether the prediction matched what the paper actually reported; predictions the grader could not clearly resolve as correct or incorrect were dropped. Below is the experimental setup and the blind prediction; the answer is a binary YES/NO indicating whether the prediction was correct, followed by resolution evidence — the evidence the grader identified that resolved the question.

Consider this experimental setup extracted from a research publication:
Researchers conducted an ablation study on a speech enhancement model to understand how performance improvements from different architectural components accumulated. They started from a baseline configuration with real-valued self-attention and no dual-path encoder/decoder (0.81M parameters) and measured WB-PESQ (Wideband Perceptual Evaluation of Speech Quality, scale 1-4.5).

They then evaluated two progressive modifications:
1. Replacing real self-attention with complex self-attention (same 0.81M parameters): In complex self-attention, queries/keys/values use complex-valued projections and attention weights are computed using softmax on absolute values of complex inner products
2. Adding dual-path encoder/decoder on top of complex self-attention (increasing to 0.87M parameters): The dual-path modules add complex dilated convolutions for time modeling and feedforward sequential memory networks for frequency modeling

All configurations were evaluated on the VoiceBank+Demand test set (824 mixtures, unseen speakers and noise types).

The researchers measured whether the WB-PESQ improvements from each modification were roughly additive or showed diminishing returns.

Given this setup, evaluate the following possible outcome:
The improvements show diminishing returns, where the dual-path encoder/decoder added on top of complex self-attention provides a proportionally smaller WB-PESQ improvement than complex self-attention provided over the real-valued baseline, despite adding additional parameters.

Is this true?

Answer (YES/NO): NO